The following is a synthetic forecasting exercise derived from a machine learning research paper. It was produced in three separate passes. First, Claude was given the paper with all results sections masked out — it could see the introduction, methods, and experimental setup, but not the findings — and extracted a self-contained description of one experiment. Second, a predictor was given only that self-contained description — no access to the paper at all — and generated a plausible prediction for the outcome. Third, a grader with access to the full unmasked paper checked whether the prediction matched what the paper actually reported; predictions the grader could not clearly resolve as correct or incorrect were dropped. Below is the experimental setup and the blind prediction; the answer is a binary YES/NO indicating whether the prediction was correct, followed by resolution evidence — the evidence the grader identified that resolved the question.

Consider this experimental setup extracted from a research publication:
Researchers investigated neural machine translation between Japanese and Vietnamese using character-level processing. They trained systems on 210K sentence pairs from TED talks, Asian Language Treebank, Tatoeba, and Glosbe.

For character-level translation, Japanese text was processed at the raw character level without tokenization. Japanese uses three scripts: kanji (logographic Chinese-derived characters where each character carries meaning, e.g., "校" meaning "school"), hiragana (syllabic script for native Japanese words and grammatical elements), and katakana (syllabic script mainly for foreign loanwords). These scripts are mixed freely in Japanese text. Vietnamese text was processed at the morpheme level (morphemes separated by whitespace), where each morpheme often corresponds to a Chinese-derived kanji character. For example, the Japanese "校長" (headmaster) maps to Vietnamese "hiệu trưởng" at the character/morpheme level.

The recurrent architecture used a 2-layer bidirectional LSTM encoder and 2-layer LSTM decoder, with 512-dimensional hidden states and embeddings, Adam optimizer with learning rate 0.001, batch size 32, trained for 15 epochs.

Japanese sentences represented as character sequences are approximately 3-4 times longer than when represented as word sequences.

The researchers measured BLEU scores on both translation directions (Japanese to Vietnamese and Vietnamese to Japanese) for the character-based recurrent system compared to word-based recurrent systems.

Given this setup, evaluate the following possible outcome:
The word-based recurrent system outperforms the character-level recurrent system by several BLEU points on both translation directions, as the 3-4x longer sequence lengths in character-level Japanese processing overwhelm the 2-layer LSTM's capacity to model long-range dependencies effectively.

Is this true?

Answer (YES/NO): NO